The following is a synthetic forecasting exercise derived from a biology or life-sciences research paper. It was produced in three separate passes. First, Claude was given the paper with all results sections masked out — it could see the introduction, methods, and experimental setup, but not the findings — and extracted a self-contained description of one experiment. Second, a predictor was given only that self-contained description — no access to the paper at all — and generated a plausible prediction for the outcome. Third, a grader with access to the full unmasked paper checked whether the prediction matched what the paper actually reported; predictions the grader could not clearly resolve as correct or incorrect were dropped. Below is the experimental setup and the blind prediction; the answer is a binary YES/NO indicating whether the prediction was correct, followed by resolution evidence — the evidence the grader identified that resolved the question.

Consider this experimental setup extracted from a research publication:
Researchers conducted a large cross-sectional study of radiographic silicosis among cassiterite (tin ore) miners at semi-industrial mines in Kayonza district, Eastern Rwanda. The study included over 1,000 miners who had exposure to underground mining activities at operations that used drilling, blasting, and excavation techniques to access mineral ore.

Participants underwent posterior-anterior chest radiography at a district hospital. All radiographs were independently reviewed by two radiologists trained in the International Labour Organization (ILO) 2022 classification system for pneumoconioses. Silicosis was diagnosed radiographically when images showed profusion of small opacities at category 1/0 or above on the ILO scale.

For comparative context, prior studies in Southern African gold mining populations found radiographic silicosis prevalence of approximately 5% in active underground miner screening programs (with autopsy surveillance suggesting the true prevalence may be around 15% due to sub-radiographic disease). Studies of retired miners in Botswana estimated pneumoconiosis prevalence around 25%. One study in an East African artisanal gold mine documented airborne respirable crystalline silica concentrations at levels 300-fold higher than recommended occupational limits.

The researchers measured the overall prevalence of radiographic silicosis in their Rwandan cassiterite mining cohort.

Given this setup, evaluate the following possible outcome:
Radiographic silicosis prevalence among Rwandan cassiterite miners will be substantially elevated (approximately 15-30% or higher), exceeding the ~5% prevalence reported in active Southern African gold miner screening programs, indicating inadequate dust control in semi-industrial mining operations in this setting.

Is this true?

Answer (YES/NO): NO